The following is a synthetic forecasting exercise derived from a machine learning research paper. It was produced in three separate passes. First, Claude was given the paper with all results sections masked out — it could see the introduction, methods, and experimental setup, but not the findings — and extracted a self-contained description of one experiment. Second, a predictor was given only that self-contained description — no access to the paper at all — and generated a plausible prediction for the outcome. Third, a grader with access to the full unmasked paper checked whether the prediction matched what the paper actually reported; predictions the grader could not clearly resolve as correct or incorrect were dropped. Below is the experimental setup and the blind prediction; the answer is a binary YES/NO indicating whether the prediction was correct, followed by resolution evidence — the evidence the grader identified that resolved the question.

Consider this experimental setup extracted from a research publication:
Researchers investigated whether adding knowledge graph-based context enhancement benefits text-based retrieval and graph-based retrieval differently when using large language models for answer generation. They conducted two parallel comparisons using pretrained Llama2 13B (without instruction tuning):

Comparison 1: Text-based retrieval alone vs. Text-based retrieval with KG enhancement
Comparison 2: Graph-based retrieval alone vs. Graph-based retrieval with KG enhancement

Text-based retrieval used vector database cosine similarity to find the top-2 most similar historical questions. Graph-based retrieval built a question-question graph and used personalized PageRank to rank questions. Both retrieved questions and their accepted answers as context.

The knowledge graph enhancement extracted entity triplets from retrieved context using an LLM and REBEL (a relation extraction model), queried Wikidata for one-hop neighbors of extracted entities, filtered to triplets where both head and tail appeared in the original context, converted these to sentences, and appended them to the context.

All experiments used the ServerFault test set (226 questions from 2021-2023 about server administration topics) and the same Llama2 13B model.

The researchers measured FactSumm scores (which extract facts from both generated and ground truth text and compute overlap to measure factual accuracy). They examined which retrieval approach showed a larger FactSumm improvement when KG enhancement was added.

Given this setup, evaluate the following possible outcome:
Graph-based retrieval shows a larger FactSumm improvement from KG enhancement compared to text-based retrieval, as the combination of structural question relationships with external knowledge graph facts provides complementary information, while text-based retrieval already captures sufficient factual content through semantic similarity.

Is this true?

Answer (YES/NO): NO